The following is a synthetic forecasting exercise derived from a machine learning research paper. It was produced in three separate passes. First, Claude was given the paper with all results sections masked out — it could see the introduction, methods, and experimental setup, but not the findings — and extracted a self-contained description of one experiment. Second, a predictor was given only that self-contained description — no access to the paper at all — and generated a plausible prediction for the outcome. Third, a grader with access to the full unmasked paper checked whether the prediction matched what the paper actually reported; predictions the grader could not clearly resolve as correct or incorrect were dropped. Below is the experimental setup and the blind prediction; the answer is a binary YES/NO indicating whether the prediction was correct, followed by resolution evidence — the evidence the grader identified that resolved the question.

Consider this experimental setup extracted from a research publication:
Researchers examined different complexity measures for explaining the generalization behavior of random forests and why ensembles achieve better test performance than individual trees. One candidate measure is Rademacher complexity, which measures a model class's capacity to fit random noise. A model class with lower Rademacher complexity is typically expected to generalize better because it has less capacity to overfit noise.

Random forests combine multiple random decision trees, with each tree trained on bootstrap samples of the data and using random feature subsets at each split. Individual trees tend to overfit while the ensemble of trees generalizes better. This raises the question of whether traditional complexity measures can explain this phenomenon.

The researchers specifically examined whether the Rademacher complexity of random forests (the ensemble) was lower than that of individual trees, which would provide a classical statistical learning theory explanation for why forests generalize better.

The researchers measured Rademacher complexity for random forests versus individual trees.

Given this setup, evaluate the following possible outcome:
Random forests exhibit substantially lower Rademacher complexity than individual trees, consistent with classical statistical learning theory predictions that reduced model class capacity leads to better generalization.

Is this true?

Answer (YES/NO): NO